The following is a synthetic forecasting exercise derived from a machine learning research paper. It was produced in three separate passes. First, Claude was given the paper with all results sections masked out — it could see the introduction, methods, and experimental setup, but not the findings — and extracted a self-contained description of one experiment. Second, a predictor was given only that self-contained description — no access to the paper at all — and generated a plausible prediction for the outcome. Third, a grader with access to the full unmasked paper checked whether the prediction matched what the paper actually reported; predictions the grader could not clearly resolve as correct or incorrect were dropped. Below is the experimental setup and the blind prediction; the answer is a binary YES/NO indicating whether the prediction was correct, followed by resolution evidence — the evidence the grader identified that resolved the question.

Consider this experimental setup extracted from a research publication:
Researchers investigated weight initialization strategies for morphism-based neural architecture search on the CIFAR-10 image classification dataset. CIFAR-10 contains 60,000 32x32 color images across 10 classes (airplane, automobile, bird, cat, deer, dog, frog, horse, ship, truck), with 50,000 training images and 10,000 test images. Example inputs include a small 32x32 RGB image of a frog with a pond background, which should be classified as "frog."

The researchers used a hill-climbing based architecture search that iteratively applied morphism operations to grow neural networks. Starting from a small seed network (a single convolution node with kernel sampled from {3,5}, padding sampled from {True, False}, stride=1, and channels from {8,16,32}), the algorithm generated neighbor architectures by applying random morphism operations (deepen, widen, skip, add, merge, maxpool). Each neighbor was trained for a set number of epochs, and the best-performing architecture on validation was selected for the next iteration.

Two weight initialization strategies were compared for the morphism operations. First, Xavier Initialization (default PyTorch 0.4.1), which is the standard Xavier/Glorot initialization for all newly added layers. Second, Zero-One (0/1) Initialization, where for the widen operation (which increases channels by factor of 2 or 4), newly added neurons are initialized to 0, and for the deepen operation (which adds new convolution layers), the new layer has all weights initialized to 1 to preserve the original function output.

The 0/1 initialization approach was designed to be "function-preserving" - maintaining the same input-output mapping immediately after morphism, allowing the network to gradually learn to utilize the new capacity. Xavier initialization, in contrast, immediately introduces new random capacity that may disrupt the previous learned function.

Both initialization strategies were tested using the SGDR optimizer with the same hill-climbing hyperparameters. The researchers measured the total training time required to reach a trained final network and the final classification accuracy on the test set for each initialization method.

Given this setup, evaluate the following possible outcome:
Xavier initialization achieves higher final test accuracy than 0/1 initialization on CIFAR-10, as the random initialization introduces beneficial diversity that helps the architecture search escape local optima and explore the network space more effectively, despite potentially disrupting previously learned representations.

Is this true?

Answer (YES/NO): YES